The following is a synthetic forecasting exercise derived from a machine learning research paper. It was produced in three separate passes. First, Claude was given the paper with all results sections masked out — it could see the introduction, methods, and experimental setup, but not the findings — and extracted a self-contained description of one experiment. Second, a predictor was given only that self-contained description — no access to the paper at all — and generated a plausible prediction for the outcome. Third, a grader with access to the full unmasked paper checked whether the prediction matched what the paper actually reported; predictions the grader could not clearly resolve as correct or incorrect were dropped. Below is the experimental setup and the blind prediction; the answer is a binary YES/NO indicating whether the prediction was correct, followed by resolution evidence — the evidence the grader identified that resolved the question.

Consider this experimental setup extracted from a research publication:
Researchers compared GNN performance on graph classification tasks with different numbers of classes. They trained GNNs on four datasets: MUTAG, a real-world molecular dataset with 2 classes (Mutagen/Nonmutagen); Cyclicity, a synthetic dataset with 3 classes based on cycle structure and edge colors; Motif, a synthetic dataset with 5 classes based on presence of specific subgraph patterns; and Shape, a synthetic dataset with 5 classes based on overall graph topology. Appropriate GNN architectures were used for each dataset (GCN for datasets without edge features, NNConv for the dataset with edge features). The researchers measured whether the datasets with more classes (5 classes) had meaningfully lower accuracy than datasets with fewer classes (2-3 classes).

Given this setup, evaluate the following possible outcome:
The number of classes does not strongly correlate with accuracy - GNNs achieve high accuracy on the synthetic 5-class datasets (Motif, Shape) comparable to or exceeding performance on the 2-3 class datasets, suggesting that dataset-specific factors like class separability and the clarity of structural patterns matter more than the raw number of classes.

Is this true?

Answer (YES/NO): YES